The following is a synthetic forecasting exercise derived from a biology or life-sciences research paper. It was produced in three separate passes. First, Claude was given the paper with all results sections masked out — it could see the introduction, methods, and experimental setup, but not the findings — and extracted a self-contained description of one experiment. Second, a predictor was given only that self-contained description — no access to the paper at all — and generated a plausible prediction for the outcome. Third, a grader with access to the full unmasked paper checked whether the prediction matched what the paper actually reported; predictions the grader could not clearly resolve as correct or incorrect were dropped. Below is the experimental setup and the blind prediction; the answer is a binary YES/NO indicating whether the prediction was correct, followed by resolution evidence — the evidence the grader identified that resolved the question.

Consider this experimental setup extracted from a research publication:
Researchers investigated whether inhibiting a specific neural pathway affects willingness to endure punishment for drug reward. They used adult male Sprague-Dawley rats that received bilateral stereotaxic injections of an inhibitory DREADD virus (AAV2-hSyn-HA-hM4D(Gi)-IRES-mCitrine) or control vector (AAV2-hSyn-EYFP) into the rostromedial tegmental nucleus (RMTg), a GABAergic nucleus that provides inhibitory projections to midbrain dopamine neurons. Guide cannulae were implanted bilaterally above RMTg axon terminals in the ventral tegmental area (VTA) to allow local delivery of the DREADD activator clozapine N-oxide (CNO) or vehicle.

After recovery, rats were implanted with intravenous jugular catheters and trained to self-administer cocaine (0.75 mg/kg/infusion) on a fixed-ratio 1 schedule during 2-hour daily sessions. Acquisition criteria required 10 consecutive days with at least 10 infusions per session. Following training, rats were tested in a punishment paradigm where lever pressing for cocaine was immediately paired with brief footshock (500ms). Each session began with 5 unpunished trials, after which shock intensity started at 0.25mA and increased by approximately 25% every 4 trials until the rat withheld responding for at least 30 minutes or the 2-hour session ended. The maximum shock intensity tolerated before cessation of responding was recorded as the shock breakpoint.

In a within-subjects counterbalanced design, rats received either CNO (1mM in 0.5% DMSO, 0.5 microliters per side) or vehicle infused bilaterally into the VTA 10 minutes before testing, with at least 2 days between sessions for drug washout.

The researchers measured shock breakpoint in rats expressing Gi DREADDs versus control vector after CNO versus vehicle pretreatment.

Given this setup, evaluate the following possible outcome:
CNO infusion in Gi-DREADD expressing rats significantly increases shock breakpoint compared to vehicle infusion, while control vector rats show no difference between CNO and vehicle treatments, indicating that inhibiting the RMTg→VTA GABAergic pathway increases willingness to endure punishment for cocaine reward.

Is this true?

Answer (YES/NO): YES